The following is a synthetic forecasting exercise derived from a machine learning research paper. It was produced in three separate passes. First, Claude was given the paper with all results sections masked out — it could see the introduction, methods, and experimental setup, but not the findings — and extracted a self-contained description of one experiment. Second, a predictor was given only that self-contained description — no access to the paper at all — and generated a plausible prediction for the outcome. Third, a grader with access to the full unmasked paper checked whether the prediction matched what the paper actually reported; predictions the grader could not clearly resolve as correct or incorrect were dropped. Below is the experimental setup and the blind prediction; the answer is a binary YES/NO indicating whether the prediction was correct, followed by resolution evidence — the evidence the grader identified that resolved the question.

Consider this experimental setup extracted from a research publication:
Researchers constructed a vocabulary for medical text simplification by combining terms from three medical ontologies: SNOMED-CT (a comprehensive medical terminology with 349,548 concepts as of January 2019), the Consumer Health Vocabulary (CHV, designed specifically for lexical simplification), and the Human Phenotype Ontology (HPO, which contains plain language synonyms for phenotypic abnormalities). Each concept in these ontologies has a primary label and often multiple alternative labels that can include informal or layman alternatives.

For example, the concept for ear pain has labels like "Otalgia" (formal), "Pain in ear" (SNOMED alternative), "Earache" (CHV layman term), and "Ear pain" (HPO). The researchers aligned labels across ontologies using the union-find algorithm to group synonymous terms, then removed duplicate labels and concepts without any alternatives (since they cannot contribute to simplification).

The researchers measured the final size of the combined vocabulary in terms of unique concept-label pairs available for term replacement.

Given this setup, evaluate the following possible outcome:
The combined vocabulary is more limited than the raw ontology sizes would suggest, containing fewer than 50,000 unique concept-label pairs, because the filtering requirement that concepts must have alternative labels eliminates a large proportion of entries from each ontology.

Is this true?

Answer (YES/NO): NO